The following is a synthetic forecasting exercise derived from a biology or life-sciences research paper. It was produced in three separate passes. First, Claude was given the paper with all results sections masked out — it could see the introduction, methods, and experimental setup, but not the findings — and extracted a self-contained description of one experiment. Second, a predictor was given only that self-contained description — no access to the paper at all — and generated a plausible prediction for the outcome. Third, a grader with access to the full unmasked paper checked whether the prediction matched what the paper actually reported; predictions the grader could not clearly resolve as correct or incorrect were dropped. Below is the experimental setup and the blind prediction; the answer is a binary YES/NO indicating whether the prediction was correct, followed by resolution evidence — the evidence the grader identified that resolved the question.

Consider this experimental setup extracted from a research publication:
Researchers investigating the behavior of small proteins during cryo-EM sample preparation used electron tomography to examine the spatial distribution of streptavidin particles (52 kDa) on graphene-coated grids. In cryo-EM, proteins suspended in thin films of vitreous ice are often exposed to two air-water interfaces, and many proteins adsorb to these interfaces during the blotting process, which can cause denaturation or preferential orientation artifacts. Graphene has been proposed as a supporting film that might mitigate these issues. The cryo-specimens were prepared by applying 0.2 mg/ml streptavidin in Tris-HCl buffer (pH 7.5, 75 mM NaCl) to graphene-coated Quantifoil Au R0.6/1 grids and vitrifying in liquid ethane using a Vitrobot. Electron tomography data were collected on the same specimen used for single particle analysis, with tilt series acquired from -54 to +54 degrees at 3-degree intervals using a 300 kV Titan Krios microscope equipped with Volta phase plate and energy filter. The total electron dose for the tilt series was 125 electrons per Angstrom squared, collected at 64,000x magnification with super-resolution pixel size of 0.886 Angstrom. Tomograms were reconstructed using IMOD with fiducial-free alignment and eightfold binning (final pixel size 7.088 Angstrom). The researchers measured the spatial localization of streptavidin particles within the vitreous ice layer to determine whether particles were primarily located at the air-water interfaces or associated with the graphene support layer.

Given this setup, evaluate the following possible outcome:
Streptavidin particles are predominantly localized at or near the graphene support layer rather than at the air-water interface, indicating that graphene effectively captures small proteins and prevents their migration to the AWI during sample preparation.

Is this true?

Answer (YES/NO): NO